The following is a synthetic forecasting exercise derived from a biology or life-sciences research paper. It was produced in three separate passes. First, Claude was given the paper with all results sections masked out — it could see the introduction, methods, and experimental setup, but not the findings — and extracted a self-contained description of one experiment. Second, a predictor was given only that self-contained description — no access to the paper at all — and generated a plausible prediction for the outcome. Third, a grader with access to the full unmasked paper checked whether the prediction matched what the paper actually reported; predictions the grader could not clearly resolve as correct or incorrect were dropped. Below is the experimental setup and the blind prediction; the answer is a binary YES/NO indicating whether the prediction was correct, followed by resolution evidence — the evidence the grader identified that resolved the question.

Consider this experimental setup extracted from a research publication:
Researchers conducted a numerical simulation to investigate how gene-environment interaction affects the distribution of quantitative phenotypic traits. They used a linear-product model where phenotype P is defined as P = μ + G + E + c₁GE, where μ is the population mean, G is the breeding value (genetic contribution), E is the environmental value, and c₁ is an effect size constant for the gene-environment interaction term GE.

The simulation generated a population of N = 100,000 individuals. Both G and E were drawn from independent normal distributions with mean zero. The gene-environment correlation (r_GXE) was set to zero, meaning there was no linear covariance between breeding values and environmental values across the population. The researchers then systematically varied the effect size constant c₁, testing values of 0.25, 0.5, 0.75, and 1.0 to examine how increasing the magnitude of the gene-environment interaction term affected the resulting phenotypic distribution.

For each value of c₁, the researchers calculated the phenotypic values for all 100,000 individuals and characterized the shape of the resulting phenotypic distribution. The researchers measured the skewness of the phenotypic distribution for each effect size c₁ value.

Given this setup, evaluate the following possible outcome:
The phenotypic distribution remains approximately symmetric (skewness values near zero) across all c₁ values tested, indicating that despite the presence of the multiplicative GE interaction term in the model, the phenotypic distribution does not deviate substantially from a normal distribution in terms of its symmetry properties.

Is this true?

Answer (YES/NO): NO